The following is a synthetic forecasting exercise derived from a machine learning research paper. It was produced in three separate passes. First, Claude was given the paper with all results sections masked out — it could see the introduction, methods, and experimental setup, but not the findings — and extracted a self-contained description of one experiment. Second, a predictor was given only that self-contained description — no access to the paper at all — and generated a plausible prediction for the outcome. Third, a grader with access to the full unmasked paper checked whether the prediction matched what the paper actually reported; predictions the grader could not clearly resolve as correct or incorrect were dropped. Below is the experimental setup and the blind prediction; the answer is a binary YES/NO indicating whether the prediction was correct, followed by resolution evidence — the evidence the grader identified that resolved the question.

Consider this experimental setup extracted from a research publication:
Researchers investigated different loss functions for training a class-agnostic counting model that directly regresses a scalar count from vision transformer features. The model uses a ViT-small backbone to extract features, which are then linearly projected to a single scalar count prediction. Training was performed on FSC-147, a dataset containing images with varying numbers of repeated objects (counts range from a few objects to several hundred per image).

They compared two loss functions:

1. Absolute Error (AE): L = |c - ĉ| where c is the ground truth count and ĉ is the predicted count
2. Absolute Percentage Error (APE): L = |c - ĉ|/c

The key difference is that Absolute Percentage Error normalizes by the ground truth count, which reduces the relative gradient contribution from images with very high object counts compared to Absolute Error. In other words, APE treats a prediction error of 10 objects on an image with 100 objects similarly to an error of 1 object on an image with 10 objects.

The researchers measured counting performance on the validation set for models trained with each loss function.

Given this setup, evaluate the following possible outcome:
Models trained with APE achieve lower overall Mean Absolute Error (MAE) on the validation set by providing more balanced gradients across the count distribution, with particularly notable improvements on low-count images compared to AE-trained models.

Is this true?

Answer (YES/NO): NO